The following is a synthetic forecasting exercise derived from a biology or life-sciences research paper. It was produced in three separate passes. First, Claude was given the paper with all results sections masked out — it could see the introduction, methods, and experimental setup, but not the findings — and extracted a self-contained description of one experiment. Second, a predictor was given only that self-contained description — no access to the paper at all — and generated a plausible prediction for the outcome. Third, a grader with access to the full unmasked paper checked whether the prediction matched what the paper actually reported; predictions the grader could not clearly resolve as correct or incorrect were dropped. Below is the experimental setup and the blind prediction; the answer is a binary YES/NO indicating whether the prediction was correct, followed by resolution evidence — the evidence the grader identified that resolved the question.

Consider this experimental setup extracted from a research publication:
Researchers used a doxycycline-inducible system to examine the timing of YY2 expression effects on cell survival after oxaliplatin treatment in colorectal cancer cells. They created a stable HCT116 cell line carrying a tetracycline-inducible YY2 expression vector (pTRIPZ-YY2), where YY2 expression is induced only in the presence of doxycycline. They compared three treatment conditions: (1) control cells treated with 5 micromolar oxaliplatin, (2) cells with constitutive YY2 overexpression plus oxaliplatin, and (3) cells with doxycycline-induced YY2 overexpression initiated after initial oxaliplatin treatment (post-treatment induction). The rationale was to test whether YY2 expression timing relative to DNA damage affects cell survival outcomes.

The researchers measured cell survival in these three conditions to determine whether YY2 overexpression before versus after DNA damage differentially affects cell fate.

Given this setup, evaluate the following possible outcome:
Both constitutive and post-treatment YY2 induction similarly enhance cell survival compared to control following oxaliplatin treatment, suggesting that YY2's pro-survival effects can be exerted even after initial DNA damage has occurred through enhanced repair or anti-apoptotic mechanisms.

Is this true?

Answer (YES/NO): NO